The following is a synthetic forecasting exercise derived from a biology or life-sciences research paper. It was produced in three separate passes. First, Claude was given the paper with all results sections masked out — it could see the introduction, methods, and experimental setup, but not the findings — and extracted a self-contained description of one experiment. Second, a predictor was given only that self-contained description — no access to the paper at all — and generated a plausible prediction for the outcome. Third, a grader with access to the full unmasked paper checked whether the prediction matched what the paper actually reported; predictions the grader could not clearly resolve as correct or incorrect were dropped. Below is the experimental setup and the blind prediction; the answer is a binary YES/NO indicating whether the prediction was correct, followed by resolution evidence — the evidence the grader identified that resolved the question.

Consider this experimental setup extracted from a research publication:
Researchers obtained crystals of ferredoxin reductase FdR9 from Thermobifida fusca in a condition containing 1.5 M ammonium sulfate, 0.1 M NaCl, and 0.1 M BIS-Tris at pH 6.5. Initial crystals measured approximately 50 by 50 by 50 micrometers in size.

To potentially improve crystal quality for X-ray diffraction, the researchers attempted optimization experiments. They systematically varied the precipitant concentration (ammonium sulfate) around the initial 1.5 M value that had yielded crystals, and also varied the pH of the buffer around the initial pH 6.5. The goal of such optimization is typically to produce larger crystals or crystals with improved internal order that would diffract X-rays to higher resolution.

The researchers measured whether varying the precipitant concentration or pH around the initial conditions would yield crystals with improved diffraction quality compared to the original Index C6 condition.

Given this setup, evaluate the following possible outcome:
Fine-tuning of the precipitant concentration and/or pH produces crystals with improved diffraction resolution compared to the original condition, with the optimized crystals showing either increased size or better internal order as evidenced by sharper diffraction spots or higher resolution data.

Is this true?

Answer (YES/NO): NO